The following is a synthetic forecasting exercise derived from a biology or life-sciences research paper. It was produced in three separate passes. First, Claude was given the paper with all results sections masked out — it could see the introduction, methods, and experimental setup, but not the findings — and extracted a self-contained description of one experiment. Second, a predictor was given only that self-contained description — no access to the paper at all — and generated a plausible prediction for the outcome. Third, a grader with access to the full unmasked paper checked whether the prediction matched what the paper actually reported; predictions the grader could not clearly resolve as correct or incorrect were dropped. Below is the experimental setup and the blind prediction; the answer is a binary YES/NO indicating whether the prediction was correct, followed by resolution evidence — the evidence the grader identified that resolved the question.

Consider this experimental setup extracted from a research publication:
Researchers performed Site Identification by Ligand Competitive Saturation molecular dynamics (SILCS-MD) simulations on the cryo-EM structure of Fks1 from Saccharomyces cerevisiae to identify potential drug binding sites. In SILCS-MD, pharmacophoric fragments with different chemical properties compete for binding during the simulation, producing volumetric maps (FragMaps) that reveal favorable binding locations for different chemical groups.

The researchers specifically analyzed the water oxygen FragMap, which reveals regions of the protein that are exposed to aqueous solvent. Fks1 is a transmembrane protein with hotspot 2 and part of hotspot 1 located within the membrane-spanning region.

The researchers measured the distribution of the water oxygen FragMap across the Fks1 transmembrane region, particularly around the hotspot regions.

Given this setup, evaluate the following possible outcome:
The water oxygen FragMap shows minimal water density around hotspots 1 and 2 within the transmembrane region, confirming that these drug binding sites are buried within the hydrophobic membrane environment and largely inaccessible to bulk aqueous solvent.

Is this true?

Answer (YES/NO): NO